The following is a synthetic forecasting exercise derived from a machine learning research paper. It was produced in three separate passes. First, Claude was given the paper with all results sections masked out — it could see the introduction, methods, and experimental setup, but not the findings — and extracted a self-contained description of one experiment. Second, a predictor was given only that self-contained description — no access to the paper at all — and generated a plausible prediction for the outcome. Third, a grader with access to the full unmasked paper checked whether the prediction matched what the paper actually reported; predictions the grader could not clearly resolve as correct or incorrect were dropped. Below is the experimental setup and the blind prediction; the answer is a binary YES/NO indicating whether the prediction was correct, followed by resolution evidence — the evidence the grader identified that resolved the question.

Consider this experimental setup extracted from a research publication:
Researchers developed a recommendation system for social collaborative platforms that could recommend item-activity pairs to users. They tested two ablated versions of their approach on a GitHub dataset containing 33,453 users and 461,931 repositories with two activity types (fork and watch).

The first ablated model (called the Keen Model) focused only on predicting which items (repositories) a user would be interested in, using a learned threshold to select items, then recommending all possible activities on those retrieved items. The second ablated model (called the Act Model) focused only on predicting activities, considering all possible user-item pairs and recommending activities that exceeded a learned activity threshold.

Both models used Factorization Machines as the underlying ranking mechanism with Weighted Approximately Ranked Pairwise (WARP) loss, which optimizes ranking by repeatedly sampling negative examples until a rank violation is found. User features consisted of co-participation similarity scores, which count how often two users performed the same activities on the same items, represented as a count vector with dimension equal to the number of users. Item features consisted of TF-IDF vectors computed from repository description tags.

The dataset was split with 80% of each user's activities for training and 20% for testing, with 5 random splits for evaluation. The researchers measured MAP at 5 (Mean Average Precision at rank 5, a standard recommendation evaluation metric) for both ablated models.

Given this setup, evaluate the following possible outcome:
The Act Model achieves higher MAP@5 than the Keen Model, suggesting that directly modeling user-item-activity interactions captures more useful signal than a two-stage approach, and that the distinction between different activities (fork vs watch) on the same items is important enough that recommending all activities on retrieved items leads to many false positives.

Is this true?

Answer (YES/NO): NO